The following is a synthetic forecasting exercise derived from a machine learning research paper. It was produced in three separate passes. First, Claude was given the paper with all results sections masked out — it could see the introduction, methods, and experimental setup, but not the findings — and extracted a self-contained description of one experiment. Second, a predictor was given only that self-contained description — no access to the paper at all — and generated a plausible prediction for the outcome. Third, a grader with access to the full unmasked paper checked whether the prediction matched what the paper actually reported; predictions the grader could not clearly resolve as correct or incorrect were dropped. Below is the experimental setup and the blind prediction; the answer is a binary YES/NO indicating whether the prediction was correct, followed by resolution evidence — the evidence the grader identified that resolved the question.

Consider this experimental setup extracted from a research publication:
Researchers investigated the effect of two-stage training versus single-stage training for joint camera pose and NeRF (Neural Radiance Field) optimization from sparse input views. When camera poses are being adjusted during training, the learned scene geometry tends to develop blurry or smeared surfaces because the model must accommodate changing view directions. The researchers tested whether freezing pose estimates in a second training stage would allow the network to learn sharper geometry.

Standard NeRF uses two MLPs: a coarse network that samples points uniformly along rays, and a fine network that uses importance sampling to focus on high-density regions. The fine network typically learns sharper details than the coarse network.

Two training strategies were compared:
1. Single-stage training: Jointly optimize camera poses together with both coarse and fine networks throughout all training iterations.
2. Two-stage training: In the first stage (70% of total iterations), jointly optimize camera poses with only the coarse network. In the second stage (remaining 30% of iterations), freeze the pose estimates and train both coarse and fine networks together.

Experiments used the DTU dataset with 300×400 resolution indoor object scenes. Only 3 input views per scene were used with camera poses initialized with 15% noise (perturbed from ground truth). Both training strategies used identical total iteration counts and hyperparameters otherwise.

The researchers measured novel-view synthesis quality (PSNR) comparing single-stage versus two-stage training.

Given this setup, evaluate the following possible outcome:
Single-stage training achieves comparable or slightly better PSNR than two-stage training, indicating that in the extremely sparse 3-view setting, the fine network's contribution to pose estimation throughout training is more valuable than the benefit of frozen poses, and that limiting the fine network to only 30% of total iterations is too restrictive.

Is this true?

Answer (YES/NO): NO